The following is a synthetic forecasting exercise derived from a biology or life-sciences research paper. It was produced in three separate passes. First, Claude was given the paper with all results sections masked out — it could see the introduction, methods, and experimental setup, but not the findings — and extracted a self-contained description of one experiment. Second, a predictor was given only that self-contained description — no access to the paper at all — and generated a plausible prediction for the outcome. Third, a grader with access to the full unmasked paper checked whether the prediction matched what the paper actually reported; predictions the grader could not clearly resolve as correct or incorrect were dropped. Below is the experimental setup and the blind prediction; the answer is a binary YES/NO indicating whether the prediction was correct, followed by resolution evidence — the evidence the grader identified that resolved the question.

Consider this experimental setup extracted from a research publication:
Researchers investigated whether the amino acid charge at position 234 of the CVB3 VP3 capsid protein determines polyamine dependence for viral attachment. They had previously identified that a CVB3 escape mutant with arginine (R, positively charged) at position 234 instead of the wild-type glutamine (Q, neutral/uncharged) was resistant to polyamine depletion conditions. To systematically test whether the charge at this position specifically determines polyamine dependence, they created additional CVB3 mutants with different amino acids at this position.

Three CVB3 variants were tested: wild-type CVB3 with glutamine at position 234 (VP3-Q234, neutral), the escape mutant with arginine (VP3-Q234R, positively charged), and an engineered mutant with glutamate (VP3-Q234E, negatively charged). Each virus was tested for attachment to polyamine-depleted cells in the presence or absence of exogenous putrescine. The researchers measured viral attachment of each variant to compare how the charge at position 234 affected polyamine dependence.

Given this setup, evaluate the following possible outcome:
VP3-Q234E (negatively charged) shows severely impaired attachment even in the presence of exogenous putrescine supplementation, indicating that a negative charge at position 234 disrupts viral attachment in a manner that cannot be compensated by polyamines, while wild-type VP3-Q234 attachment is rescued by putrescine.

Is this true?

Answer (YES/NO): NO